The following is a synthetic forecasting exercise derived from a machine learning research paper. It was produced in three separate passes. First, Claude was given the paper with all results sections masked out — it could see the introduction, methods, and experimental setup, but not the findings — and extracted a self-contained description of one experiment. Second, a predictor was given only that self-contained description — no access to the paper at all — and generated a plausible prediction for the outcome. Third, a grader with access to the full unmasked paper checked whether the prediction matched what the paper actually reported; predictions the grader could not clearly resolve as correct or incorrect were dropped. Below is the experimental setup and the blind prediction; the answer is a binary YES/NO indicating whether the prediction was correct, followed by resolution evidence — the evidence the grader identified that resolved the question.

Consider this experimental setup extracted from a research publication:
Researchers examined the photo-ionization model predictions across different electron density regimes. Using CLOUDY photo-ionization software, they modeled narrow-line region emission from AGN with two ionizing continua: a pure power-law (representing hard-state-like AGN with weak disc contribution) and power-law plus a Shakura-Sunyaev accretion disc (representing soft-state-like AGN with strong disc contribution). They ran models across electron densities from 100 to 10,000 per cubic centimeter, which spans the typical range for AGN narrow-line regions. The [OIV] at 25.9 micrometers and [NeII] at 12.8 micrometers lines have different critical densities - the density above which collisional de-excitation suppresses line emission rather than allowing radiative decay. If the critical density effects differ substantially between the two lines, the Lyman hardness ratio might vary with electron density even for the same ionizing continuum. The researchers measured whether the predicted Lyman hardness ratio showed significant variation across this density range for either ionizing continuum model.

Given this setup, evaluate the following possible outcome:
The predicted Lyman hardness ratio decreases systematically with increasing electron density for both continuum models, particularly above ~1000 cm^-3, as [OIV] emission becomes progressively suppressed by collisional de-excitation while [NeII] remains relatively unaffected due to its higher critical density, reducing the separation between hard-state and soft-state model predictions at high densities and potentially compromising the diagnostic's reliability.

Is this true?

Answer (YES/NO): NO